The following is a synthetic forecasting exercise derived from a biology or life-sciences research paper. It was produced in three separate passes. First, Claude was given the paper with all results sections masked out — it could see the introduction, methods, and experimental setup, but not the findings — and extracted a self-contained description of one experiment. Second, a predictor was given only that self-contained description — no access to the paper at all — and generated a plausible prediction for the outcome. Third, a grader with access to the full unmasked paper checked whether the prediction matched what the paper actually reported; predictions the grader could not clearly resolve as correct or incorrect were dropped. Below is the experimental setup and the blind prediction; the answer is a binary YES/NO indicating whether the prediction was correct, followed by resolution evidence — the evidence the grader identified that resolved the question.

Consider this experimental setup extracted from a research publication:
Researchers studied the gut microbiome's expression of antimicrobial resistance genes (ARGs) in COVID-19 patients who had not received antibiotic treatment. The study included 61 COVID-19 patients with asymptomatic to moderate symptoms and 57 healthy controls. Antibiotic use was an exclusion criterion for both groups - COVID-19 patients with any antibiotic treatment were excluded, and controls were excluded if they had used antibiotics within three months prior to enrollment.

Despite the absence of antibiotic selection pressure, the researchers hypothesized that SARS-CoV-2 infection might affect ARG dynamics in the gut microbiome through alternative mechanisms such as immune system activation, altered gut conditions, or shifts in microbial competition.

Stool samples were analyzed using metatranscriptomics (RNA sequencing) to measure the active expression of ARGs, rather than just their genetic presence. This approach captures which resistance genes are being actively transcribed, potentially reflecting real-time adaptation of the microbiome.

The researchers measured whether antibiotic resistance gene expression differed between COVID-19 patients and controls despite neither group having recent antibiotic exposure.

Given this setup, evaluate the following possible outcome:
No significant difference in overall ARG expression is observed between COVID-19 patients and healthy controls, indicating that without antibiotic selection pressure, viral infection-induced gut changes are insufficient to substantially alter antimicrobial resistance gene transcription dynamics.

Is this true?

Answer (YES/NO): NO